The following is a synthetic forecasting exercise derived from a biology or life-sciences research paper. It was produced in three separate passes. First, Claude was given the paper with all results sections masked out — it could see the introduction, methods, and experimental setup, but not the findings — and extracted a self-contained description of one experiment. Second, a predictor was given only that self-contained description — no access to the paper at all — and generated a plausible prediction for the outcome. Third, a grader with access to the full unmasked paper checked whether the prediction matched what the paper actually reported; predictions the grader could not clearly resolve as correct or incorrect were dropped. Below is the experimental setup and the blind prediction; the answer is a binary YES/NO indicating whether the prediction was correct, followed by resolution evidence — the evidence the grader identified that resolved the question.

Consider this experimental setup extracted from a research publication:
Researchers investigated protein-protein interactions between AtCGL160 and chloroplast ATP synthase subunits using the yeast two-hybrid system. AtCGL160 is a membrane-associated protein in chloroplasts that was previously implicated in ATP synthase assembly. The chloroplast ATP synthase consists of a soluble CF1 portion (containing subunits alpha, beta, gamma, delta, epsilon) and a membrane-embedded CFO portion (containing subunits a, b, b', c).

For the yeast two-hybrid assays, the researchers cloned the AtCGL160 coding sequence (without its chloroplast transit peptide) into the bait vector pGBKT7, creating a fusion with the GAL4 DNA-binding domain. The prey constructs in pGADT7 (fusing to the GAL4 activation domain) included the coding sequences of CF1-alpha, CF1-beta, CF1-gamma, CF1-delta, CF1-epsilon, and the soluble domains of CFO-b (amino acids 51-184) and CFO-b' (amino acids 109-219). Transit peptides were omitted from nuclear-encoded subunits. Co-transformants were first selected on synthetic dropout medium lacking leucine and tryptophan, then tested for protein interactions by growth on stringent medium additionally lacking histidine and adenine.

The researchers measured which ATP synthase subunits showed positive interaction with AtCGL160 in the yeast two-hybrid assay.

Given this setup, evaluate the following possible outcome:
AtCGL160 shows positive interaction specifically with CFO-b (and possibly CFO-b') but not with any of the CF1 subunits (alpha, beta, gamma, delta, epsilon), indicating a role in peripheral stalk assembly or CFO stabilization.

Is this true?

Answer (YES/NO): NO